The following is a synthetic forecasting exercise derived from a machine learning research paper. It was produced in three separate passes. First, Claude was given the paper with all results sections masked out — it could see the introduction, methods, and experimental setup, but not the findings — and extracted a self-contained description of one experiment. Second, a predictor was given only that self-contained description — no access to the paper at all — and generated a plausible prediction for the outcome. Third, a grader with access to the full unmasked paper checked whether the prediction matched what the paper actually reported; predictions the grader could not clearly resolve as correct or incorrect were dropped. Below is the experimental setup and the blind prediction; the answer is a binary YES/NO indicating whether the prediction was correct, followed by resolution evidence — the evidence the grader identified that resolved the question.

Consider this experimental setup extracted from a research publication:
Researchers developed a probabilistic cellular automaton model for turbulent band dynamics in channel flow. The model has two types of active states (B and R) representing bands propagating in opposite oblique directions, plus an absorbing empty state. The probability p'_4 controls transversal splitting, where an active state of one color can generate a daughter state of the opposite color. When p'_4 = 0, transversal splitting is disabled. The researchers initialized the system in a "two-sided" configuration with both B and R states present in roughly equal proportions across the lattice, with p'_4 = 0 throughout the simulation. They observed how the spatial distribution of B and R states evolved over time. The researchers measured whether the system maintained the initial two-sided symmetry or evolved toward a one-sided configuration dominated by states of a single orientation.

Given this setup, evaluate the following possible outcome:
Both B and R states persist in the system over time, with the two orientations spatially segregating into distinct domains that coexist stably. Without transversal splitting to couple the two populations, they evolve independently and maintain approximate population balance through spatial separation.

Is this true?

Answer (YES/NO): NO